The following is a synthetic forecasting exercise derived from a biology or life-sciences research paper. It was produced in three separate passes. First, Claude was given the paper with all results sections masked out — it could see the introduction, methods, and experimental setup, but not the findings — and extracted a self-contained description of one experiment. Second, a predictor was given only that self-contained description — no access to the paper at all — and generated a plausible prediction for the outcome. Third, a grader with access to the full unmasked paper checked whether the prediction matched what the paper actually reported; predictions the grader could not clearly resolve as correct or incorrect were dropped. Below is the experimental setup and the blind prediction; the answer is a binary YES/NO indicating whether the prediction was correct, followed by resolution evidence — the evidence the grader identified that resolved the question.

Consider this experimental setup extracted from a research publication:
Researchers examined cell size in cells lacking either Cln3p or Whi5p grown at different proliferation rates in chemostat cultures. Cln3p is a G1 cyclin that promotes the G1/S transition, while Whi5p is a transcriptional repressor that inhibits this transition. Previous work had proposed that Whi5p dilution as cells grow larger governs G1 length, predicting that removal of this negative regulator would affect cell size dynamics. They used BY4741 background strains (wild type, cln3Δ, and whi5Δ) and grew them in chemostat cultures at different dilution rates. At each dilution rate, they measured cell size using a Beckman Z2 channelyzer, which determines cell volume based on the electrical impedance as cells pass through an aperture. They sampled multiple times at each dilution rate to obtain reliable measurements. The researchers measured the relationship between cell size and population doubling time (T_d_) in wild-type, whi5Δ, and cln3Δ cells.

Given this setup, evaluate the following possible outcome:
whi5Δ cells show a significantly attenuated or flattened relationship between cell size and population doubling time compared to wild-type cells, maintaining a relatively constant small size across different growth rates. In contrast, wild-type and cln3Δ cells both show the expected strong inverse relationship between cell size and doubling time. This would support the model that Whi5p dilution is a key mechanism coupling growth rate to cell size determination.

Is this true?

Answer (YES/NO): NO